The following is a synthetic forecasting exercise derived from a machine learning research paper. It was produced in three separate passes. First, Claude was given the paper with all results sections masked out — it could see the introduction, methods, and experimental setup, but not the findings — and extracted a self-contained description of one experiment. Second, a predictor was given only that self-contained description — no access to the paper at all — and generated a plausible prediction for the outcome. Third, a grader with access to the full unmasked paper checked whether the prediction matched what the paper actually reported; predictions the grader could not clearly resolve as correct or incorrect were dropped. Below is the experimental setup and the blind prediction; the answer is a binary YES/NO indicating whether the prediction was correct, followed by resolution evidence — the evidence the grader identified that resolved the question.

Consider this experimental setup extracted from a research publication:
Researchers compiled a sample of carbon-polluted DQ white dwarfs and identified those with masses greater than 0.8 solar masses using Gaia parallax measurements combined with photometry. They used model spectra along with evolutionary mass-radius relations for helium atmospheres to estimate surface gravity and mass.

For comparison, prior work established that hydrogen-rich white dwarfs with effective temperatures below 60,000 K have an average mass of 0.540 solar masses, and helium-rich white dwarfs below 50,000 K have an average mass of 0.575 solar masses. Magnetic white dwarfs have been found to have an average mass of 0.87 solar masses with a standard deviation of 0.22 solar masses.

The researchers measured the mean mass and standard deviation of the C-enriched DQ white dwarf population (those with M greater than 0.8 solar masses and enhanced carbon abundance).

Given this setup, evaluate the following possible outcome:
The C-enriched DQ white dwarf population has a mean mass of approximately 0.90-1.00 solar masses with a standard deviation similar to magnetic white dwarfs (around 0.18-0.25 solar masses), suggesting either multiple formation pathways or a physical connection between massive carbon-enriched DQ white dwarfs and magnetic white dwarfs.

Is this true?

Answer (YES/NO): NO